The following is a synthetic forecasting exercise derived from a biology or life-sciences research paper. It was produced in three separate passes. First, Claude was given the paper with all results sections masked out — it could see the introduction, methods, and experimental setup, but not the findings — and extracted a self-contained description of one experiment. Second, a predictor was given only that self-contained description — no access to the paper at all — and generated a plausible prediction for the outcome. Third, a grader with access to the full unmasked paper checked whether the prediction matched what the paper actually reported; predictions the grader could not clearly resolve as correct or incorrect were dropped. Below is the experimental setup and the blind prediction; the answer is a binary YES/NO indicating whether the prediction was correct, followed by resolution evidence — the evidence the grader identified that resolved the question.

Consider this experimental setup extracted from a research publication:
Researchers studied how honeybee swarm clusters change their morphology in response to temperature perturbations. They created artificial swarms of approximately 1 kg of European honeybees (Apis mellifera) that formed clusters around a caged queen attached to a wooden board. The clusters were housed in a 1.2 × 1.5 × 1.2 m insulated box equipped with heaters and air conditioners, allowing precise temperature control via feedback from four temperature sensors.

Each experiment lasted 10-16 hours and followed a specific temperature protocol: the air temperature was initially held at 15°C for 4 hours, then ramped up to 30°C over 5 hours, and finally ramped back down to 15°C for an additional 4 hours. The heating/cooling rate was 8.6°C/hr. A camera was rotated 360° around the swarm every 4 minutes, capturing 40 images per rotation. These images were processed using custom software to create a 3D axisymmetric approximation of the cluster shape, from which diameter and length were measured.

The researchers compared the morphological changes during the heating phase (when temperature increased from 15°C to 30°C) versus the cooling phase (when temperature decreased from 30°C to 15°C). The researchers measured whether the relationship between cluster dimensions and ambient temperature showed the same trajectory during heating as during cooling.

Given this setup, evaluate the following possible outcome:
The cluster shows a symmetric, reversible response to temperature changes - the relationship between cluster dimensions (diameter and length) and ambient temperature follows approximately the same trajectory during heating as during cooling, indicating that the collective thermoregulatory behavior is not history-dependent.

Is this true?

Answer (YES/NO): NO